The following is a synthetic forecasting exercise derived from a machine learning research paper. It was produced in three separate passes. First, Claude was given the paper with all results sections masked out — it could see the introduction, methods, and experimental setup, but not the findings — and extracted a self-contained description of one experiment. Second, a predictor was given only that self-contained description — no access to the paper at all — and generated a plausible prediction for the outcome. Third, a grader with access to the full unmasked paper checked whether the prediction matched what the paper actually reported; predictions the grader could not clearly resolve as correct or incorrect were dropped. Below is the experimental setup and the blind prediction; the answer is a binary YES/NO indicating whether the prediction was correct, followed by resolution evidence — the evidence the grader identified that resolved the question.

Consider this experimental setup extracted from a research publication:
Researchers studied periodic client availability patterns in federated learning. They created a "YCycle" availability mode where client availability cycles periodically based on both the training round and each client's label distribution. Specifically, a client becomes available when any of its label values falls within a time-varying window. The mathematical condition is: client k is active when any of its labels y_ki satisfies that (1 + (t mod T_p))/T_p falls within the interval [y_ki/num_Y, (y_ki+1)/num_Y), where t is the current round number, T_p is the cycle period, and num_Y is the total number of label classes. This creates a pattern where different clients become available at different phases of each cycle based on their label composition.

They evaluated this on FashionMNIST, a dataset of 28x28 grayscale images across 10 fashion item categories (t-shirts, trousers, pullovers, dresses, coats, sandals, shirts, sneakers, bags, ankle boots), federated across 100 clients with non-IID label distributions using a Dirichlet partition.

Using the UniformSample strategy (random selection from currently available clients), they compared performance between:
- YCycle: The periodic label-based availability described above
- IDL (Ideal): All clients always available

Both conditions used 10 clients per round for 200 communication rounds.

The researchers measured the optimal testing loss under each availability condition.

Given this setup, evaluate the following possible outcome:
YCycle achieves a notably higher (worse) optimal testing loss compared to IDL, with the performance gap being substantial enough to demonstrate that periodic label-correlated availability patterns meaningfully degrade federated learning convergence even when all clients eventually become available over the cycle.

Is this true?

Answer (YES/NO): NO